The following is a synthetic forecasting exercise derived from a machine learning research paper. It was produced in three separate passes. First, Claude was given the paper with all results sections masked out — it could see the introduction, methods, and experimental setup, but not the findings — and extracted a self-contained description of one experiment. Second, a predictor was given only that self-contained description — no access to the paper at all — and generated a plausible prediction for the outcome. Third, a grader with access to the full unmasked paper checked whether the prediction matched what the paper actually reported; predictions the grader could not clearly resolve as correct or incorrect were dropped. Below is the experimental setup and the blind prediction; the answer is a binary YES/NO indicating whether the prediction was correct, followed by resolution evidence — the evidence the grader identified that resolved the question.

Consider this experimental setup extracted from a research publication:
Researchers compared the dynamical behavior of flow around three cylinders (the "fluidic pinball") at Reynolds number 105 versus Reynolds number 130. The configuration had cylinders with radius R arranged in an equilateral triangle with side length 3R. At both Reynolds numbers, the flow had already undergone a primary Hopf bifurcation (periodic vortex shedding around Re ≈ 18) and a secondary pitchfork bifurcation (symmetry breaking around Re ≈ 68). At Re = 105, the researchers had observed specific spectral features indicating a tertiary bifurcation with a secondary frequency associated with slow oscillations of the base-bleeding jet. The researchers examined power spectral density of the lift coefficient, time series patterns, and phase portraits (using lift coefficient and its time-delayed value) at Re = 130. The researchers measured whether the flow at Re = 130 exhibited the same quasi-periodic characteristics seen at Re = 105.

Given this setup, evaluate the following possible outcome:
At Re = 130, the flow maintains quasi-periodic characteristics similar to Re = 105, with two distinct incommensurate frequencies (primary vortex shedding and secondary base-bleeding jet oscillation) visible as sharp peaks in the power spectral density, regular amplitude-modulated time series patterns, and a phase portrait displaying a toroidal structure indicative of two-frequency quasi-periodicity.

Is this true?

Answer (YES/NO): NO